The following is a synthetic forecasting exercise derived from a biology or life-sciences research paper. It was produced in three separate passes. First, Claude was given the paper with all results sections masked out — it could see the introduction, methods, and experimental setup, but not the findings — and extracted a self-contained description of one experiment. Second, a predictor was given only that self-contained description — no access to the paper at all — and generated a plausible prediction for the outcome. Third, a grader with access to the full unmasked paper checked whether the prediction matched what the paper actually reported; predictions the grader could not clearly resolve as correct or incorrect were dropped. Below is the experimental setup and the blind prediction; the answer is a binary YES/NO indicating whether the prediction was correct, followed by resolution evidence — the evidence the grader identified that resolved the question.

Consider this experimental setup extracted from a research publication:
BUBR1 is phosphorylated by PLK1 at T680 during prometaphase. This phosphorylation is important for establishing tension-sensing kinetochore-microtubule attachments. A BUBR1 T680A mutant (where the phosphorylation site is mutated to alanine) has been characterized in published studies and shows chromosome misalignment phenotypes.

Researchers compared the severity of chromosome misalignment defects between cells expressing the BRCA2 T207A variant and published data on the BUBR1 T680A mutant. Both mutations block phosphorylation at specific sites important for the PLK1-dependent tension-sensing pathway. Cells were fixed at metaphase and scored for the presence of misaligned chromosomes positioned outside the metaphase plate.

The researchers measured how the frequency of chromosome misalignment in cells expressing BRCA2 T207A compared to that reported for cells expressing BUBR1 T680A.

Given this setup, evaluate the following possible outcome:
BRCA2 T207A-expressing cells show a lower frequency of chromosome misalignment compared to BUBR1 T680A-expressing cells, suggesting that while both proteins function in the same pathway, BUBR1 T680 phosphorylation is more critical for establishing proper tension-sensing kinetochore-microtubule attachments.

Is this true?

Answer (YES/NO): NO